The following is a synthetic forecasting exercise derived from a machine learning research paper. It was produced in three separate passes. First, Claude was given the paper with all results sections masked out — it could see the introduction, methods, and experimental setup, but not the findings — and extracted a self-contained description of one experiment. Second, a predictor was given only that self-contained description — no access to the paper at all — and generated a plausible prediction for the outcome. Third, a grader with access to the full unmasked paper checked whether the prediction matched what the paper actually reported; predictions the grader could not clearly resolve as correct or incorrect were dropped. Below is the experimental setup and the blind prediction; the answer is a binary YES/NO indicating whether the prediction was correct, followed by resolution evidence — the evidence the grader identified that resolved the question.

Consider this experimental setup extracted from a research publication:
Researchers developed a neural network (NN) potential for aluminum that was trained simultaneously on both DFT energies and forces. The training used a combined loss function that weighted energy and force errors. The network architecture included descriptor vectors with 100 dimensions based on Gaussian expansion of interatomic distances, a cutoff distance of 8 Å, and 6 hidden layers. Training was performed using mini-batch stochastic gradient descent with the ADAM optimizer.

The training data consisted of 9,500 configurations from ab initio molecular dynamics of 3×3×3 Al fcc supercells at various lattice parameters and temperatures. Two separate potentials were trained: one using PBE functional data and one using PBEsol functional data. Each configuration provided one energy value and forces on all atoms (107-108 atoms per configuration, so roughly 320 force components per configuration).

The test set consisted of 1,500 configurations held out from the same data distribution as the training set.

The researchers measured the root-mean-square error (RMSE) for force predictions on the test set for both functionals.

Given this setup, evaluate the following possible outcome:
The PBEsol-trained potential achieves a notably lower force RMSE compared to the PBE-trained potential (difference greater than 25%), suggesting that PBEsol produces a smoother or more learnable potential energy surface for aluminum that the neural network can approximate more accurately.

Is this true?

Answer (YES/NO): NO